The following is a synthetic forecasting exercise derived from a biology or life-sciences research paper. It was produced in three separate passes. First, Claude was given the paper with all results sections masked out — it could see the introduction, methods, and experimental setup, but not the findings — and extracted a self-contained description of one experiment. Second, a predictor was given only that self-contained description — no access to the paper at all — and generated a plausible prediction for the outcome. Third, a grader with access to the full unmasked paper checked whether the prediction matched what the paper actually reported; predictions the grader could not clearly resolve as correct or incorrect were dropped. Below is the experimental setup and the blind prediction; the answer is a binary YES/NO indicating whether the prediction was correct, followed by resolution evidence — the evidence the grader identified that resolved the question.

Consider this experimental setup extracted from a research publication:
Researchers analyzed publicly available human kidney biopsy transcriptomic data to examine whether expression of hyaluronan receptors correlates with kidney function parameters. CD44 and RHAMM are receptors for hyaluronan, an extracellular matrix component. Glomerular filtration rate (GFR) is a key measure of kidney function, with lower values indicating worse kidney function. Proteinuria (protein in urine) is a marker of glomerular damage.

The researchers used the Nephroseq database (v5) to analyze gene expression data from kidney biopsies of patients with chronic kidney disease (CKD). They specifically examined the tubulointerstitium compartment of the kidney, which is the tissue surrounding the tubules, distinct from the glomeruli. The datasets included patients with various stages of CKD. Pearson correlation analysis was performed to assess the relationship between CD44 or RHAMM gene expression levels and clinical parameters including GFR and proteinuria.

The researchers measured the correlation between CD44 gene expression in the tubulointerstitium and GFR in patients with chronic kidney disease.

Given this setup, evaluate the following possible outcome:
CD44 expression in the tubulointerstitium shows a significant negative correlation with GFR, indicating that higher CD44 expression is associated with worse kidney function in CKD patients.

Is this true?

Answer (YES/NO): YES